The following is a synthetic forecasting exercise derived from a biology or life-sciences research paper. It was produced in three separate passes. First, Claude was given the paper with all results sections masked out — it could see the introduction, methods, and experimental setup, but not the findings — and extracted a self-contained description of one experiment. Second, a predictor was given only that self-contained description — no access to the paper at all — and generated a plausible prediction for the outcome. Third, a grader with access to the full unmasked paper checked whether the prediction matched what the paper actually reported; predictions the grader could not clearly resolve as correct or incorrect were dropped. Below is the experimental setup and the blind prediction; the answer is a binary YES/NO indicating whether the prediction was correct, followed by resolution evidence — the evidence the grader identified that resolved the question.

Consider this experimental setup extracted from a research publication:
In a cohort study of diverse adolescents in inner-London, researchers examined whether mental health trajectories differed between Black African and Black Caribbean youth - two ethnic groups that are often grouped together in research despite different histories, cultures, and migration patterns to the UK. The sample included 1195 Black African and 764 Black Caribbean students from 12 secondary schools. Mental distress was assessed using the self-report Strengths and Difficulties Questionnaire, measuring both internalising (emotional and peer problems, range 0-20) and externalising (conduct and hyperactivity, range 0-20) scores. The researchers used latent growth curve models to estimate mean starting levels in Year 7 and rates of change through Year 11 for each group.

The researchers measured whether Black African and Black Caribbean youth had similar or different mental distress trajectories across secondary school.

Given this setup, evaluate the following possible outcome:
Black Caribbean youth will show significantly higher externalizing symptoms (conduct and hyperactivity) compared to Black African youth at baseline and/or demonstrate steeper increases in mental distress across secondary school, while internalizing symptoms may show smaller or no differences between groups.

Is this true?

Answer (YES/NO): NO